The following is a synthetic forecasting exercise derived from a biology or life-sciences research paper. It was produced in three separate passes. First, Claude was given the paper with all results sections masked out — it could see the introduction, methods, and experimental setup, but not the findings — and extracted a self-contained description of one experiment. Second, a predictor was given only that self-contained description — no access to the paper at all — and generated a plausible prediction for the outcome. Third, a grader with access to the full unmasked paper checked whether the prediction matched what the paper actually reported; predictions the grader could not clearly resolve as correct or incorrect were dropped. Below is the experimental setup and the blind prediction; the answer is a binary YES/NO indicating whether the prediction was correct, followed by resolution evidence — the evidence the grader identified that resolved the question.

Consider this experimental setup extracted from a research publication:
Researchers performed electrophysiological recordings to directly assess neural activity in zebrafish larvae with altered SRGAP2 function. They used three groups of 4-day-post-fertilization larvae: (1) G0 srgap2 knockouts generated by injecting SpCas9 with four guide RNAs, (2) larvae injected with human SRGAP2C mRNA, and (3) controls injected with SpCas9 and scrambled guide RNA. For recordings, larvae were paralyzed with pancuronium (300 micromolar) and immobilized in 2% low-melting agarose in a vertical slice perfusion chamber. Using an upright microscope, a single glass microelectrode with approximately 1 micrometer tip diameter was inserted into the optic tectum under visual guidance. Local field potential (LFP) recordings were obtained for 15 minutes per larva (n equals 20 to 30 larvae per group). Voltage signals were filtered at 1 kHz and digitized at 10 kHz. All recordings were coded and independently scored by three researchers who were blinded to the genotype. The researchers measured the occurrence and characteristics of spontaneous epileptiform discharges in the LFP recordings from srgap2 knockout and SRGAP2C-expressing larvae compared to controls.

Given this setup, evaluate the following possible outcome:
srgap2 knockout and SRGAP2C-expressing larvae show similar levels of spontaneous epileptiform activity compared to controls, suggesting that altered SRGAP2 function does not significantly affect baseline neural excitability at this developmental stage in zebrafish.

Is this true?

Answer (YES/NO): NO